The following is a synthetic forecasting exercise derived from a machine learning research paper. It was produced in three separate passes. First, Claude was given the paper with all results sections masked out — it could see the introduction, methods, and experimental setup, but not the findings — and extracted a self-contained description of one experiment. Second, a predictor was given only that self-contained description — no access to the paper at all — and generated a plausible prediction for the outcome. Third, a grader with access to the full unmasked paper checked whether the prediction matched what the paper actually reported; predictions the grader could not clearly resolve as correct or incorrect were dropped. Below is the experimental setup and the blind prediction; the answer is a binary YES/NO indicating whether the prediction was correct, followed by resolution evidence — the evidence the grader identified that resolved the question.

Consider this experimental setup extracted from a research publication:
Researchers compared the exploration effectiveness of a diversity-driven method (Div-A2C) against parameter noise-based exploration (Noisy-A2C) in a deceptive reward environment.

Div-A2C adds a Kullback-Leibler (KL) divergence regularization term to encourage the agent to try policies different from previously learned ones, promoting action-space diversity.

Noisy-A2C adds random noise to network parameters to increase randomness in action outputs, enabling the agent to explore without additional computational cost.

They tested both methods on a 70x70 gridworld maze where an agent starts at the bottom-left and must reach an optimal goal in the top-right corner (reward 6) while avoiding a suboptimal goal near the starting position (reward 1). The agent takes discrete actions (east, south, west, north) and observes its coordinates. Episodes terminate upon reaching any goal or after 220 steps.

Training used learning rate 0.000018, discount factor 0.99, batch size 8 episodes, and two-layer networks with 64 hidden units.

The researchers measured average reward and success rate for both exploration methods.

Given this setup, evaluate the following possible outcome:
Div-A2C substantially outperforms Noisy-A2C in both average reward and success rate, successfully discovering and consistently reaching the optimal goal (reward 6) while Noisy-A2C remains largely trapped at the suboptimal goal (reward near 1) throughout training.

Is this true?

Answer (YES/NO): NO